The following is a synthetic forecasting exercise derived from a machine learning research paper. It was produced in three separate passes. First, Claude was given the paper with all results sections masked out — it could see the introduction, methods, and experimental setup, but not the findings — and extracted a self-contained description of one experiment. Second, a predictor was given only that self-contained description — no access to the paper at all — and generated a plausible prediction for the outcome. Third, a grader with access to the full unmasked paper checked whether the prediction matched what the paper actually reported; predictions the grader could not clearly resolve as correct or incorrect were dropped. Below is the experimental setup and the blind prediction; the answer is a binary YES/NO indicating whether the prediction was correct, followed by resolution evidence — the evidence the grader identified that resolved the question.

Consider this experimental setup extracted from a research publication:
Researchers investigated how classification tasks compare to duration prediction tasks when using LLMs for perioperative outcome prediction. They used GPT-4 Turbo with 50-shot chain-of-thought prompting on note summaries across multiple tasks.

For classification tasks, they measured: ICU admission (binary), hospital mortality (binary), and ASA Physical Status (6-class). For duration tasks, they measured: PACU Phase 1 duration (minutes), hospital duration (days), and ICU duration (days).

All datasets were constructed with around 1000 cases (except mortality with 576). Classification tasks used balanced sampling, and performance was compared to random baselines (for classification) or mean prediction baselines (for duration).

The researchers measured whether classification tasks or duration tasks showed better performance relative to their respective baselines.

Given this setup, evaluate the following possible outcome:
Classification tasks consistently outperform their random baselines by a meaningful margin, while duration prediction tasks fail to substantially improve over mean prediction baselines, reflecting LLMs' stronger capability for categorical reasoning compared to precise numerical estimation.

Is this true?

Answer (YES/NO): YES